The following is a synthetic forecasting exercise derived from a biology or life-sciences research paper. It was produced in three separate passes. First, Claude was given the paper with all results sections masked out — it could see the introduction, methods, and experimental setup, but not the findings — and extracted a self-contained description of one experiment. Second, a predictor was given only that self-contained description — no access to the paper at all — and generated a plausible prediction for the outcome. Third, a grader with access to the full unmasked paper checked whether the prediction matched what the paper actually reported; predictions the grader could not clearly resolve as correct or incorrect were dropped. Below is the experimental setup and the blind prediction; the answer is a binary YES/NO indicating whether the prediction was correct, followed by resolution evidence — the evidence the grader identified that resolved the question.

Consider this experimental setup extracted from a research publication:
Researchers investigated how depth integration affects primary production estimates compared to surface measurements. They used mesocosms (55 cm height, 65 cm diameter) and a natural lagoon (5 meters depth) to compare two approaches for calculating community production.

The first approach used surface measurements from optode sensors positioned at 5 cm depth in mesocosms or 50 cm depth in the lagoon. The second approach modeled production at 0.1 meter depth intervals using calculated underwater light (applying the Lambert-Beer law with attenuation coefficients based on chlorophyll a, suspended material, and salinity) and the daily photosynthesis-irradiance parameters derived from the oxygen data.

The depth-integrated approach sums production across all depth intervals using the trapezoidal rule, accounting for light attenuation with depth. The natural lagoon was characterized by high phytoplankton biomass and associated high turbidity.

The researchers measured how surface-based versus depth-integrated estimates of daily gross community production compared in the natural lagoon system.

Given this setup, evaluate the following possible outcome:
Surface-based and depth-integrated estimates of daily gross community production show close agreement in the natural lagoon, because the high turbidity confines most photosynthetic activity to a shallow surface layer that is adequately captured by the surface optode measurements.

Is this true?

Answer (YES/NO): NO